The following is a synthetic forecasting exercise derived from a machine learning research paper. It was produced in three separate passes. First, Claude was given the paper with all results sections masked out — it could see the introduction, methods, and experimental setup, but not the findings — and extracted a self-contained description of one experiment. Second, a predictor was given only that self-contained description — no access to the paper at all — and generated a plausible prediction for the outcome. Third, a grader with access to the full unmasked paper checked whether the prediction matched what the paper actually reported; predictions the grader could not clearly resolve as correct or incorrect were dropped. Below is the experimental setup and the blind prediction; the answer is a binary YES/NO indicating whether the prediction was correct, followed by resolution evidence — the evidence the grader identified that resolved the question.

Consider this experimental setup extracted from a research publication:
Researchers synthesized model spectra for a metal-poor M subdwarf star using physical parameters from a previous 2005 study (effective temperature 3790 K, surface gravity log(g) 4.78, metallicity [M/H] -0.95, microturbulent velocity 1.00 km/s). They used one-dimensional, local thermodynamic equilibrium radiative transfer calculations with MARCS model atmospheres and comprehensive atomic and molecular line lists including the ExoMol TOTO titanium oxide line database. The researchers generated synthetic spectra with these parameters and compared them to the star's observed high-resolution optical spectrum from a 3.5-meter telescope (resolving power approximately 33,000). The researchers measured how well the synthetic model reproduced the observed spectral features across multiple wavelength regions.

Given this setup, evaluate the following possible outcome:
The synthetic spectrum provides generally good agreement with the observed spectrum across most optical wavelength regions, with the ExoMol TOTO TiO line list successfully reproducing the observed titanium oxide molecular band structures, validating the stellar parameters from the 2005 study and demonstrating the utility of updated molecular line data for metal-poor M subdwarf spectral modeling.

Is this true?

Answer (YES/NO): YES